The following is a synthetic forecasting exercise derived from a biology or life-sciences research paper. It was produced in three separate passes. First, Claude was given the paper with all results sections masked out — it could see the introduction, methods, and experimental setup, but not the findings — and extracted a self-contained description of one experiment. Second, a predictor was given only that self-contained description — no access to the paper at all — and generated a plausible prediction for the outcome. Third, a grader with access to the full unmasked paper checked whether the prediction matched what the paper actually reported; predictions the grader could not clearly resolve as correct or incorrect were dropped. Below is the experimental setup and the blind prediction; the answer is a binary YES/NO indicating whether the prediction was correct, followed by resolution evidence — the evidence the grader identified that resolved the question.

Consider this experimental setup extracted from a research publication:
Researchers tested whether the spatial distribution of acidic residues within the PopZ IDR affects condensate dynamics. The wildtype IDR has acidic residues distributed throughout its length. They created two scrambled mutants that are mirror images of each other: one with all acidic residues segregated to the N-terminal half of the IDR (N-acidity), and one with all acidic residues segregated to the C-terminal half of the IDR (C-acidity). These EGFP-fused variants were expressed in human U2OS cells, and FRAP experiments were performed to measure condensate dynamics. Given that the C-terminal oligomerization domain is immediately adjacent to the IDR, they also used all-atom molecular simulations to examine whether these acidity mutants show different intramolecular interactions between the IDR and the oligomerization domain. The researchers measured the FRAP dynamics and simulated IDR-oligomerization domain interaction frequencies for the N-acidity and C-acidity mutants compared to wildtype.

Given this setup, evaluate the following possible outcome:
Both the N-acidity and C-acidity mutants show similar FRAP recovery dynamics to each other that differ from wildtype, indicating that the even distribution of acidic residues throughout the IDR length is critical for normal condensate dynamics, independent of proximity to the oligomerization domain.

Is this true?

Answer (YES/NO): NO